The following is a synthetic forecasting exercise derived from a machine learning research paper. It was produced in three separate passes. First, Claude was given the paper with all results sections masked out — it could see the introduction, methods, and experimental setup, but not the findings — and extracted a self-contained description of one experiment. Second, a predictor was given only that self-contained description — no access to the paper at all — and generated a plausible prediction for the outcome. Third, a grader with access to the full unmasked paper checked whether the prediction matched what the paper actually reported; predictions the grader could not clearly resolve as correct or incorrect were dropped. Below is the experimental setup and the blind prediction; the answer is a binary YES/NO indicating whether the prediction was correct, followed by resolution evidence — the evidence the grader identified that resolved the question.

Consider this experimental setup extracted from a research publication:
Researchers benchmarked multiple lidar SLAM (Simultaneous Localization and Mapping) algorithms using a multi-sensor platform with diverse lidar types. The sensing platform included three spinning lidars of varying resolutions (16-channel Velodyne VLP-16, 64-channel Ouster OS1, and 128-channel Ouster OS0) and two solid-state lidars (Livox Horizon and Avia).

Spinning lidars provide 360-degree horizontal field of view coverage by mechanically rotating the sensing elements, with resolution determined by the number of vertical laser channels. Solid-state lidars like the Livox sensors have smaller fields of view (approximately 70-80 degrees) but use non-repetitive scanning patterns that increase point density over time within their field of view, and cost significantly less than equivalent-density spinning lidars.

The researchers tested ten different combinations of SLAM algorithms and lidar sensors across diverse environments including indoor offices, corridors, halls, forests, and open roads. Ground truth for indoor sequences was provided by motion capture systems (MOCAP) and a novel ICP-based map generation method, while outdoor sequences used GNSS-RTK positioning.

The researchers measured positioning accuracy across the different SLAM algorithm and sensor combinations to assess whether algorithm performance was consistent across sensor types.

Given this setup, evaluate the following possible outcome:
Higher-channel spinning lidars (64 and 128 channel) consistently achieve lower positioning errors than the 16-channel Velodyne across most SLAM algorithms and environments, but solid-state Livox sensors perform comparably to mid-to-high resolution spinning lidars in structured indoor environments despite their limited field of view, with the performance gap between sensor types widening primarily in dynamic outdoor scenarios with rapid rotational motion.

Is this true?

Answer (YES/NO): NO